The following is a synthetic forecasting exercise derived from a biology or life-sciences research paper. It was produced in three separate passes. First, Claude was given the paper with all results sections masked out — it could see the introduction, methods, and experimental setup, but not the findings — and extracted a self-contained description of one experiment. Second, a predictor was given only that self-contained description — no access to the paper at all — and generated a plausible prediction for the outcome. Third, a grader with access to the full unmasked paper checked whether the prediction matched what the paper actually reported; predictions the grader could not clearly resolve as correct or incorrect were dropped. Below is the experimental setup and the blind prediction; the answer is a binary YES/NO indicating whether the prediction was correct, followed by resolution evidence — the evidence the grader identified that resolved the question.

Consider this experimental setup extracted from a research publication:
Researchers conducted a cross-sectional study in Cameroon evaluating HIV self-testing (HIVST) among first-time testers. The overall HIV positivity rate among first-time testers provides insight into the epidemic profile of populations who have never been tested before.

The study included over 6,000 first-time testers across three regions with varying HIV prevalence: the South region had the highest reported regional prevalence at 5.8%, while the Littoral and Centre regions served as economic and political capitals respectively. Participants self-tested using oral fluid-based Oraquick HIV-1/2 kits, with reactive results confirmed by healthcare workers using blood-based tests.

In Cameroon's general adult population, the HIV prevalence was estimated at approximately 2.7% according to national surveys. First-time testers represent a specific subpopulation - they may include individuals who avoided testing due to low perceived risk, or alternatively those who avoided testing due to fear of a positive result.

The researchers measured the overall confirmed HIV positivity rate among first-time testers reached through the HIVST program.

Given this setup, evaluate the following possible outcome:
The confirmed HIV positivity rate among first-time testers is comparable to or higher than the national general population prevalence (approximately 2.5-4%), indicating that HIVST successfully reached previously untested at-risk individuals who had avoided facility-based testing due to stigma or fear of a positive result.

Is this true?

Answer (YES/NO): NO